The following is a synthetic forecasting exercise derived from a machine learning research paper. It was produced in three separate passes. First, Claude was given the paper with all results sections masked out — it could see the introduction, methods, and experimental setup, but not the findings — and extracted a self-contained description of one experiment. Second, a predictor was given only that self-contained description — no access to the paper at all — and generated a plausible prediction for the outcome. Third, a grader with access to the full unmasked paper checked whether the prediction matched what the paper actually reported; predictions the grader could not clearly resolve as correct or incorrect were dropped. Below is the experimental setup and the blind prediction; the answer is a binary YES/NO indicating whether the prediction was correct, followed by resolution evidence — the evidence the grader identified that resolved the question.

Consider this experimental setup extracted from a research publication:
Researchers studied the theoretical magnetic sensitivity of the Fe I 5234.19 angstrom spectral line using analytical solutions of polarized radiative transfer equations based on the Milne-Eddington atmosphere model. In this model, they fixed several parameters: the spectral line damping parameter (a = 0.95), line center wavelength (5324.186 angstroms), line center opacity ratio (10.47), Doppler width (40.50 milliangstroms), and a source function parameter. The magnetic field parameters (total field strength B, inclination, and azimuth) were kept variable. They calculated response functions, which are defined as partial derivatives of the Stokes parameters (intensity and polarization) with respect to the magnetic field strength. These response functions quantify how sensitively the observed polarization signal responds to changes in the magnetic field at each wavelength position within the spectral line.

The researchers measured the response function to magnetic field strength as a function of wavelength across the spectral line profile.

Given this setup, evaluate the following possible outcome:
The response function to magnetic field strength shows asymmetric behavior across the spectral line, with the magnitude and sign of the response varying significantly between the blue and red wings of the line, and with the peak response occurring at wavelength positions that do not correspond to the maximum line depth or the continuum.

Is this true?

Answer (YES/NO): NO